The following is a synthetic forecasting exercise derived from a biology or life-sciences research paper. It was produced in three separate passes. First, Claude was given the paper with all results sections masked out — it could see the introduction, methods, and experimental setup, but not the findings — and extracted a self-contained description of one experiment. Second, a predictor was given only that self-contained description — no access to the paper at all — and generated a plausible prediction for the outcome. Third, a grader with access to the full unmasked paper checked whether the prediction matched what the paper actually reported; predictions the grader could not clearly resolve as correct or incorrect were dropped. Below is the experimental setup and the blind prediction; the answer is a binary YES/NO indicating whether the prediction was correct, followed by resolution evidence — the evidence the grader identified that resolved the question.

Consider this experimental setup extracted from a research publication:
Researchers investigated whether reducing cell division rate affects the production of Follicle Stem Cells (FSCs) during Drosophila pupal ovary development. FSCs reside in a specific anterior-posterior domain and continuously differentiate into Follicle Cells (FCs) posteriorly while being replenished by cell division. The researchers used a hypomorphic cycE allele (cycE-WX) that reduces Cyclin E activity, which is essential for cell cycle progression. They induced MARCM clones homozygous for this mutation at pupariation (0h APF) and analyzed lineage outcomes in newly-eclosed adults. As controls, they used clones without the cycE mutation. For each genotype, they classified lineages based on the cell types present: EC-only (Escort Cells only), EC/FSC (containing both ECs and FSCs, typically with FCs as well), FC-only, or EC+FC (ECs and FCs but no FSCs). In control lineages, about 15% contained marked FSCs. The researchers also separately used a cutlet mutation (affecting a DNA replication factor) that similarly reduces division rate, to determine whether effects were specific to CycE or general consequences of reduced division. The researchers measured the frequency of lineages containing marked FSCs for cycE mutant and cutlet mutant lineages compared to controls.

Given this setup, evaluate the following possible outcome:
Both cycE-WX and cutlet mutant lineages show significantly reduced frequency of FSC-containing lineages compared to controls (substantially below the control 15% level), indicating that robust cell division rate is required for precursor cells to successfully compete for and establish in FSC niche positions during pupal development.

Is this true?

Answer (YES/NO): YES